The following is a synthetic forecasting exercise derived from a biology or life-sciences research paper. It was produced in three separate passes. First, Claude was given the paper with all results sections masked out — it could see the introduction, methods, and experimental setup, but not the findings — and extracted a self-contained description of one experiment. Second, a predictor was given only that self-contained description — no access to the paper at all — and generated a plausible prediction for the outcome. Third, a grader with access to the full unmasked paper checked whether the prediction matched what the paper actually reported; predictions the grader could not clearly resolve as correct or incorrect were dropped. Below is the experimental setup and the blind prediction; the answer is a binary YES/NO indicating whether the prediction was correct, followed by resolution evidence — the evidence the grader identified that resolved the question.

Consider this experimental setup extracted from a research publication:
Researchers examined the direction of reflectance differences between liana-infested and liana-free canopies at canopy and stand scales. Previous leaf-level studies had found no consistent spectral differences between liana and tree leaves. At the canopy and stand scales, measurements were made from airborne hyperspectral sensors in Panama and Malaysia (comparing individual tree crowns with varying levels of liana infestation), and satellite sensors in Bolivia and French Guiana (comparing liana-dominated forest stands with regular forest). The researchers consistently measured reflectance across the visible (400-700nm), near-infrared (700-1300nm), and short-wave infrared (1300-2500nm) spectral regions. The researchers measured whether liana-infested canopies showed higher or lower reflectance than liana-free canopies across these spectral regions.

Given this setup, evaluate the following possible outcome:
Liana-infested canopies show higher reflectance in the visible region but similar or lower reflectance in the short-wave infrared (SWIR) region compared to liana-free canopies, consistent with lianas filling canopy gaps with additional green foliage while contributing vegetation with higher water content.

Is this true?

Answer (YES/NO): NO